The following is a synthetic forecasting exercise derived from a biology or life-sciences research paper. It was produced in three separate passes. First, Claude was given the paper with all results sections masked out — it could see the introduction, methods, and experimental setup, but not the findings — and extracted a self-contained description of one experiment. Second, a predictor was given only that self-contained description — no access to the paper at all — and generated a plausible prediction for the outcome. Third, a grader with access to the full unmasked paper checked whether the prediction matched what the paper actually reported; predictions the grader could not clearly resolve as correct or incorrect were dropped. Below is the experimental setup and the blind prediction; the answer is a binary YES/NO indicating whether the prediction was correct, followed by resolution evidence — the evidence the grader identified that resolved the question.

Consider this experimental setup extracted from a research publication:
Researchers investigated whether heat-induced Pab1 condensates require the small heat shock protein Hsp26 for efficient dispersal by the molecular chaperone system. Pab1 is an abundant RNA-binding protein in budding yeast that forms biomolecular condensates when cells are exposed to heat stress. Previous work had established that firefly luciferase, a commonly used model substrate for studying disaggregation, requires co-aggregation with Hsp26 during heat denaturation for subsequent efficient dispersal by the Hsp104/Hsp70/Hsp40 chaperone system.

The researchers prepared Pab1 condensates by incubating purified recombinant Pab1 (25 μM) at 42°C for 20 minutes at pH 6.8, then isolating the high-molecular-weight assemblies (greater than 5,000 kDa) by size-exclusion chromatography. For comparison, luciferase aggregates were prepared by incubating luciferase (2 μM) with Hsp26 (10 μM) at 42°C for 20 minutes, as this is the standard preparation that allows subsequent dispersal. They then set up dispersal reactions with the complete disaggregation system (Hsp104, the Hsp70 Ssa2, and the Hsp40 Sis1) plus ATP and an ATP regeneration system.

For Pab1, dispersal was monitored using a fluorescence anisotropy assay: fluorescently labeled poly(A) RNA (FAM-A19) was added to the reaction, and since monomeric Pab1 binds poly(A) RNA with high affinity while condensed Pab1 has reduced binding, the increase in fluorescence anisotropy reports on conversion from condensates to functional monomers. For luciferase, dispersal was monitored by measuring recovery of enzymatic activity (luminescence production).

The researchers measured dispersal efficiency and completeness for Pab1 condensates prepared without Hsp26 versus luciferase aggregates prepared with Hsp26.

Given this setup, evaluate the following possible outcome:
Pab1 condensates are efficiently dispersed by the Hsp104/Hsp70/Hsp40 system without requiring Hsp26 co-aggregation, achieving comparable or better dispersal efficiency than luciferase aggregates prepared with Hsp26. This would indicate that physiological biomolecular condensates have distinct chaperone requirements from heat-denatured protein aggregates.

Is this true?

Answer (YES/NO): YES